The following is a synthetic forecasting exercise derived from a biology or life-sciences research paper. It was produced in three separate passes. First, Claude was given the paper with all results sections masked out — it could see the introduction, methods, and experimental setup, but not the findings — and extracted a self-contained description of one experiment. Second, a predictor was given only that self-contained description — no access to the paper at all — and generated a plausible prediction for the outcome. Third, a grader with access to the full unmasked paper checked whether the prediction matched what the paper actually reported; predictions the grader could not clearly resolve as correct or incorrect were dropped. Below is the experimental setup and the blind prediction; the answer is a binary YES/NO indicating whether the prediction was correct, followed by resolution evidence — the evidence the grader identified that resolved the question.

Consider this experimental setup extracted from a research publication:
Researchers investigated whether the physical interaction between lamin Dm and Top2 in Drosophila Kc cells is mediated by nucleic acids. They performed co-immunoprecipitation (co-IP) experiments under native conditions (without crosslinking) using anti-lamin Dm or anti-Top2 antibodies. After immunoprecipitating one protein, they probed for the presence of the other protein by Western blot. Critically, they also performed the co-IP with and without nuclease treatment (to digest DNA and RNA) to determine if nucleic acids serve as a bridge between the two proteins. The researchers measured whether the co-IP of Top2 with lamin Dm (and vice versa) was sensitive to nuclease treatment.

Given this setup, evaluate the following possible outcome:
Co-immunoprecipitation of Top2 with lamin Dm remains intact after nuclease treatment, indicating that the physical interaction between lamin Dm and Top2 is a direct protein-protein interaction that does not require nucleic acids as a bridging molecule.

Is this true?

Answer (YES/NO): YES